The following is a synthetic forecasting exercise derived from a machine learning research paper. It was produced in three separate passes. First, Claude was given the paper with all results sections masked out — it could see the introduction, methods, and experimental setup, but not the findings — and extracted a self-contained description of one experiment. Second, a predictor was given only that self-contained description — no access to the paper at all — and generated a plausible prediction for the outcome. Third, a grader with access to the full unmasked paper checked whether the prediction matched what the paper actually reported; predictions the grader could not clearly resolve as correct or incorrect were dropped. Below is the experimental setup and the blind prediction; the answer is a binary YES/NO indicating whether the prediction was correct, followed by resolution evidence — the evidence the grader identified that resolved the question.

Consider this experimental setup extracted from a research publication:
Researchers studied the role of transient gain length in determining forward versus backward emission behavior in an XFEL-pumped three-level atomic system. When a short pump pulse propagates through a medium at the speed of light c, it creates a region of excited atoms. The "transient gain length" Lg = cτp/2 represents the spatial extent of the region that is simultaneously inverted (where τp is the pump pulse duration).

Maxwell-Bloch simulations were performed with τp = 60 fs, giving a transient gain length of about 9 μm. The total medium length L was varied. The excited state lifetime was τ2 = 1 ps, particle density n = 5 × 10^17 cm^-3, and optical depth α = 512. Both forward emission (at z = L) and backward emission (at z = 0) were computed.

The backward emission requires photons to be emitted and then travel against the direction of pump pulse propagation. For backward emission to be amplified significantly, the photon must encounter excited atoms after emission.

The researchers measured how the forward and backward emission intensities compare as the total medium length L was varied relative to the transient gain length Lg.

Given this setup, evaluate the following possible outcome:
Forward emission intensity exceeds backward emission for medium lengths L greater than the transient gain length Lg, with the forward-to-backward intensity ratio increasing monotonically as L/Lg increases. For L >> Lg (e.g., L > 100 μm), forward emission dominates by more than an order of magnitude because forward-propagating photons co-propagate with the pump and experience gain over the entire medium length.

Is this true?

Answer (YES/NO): YES